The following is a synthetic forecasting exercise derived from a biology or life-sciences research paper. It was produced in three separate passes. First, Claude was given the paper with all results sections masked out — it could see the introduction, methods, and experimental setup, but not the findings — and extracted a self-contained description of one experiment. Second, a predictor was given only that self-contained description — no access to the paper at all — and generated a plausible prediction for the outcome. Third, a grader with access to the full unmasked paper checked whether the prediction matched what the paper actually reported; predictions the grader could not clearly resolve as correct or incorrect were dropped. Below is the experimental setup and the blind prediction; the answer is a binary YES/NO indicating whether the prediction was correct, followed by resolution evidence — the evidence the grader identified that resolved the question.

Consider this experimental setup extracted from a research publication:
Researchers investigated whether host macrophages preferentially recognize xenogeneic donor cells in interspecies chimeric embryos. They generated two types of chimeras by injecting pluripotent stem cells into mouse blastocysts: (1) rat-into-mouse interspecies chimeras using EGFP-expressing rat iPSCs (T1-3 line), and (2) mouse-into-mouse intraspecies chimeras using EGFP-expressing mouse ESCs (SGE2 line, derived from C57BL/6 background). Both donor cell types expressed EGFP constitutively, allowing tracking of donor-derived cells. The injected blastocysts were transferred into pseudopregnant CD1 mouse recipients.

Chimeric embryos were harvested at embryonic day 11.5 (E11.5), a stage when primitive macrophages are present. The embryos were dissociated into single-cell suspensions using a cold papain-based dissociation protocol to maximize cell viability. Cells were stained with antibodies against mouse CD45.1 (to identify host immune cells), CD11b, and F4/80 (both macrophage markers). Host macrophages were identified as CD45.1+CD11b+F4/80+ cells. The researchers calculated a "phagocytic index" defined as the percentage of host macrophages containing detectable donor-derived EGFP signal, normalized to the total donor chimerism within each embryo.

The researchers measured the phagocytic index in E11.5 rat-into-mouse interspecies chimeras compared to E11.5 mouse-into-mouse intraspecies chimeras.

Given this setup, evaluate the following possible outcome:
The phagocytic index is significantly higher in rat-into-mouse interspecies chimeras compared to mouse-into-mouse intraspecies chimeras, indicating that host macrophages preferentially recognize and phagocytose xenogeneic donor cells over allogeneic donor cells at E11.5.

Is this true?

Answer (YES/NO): YES